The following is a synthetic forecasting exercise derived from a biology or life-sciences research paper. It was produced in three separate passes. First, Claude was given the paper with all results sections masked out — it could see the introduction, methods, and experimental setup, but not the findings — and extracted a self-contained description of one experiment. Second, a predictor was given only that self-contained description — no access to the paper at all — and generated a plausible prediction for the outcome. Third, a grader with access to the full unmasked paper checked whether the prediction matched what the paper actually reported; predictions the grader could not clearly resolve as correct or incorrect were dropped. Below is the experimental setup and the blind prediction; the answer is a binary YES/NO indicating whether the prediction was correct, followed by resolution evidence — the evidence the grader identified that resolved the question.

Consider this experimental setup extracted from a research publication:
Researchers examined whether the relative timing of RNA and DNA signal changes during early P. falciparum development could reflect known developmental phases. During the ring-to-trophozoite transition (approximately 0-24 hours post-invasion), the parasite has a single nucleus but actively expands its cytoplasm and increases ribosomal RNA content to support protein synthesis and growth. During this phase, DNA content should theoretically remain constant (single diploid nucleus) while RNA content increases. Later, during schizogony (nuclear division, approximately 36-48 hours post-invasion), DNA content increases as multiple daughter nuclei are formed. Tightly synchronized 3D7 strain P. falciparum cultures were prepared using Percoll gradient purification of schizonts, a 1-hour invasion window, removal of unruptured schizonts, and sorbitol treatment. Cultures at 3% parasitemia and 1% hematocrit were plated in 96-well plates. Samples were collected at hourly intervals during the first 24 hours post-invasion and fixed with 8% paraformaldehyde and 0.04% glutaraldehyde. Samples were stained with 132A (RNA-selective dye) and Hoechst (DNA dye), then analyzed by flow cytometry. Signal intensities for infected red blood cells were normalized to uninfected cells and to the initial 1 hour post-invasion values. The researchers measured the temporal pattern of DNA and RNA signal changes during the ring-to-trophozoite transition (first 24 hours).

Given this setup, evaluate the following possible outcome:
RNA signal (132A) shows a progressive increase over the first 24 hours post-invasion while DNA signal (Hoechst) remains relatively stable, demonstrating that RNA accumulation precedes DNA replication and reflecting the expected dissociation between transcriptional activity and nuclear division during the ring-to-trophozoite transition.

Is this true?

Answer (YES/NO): YES